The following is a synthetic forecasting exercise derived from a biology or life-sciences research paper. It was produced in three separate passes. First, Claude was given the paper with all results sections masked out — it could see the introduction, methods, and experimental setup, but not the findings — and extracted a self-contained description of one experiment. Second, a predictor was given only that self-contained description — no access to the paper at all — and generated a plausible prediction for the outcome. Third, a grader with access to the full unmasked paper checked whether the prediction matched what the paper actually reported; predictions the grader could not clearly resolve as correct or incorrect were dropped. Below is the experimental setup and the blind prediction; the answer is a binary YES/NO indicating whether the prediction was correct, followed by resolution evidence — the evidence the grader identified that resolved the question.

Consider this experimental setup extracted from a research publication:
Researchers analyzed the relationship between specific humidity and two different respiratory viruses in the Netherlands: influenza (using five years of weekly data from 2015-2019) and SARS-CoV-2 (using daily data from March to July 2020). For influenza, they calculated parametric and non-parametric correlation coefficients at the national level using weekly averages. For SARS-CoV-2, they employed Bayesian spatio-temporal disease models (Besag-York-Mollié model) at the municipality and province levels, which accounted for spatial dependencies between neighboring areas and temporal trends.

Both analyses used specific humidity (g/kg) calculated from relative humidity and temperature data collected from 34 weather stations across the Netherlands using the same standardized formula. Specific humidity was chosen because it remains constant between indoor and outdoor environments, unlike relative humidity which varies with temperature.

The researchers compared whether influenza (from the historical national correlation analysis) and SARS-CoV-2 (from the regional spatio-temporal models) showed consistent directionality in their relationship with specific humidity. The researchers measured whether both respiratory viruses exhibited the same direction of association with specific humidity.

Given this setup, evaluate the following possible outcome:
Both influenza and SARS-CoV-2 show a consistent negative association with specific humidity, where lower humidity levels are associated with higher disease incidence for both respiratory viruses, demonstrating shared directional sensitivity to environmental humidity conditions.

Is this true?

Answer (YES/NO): YES